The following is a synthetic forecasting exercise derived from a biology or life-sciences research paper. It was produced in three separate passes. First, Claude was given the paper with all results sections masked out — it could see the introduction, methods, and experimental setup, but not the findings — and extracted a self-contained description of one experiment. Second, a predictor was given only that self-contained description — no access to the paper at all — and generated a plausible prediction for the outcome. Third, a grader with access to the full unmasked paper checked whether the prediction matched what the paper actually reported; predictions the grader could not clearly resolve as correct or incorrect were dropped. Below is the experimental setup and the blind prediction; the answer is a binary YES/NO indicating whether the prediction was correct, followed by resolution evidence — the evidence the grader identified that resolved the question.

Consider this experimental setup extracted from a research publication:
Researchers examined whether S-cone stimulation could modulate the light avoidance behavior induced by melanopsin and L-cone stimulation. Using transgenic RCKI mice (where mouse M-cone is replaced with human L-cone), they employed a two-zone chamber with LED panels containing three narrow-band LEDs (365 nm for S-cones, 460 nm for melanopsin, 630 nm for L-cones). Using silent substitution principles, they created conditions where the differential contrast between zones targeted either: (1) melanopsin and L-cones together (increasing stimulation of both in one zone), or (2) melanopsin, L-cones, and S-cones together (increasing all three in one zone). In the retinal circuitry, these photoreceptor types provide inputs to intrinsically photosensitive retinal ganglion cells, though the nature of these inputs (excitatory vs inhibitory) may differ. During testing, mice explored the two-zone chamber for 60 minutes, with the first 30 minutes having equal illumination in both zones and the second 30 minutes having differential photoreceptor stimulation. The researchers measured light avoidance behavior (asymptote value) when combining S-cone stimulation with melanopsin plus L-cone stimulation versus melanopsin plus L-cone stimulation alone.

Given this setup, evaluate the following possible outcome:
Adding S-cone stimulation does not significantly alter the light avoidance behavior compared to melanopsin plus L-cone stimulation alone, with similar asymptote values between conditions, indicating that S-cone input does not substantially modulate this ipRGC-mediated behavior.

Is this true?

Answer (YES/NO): NO